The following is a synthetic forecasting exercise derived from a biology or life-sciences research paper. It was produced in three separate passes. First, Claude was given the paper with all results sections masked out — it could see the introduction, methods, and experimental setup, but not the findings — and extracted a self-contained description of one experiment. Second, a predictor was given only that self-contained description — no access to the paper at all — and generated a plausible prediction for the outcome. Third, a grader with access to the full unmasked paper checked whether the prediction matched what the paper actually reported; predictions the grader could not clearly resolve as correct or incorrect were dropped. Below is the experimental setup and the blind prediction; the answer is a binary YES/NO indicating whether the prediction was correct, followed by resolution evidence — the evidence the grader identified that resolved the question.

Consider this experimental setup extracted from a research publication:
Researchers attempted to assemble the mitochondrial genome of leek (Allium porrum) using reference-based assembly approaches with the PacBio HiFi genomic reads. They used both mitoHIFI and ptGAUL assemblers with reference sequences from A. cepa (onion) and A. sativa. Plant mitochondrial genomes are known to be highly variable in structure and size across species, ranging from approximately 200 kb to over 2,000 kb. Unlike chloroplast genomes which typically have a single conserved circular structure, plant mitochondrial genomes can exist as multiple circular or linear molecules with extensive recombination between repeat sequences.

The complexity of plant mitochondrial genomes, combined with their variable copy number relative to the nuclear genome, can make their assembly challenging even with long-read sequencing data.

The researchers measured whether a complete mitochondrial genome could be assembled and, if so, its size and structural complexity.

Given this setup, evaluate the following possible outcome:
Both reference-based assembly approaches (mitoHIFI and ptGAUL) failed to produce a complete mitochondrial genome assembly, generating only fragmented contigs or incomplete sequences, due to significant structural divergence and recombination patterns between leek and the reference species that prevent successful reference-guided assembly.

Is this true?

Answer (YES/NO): YES